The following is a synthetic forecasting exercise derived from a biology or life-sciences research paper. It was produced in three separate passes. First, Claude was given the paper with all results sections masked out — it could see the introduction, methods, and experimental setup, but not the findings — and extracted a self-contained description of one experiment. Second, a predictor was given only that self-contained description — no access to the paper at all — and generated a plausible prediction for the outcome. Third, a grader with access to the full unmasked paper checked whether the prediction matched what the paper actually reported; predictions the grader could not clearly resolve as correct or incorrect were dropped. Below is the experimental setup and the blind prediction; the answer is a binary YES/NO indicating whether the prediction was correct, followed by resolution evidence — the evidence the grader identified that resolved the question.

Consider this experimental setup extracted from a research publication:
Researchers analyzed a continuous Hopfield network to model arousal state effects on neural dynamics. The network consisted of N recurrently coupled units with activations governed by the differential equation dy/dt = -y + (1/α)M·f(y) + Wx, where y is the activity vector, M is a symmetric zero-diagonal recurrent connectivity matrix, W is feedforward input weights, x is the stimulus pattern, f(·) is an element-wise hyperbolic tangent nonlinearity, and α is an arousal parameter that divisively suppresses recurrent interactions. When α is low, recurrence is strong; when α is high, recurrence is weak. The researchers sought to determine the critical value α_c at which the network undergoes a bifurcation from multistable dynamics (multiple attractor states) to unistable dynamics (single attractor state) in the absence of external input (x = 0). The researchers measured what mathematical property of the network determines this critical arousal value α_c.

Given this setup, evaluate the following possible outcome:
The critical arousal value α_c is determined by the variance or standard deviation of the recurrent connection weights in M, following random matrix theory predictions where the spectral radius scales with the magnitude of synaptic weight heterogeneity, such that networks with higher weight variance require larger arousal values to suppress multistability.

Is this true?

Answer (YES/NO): NO